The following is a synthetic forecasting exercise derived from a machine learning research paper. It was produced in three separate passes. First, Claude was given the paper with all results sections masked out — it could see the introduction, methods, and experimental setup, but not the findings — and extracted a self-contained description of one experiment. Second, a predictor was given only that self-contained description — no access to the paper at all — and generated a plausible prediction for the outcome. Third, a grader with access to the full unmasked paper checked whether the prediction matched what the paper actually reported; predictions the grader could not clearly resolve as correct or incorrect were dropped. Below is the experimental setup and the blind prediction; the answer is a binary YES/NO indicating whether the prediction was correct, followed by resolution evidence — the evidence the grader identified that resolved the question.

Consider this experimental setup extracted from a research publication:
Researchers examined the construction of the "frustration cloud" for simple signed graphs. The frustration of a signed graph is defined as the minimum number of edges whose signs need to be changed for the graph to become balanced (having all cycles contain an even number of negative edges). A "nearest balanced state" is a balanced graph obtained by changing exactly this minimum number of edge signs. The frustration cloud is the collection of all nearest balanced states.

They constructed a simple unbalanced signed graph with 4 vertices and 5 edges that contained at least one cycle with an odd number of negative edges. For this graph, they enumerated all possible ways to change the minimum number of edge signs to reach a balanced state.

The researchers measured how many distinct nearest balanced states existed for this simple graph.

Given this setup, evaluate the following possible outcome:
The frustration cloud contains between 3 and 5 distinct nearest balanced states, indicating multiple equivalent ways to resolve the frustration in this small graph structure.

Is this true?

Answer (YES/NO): NO